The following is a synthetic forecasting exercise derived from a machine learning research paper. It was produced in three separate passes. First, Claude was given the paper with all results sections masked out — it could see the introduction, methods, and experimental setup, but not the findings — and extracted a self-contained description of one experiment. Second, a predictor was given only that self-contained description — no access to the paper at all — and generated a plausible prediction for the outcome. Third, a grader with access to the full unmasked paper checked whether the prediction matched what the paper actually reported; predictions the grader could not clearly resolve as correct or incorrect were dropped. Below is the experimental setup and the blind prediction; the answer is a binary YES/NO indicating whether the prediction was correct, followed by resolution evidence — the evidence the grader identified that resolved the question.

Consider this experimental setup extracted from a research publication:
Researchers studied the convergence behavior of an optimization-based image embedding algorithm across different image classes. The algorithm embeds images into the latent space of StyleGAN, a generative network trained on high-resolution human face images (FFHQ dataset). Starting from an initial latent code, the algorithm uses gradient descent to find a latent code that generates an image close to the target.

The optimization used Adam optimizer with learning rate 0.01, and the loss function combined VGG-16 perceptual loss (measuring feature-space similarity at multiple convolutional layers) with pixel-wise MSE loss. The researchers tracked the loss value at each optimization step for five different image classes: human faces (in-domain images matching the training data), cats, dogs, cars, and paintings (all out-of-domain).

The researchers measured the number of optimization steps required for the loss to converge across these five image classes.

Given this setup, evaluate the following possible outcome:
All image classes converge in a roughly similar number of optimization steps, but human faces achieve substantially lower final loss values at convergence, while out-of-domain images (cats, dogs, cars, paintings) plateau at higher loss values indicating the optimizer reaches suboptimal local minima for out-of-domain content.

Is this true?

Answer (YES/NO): NO